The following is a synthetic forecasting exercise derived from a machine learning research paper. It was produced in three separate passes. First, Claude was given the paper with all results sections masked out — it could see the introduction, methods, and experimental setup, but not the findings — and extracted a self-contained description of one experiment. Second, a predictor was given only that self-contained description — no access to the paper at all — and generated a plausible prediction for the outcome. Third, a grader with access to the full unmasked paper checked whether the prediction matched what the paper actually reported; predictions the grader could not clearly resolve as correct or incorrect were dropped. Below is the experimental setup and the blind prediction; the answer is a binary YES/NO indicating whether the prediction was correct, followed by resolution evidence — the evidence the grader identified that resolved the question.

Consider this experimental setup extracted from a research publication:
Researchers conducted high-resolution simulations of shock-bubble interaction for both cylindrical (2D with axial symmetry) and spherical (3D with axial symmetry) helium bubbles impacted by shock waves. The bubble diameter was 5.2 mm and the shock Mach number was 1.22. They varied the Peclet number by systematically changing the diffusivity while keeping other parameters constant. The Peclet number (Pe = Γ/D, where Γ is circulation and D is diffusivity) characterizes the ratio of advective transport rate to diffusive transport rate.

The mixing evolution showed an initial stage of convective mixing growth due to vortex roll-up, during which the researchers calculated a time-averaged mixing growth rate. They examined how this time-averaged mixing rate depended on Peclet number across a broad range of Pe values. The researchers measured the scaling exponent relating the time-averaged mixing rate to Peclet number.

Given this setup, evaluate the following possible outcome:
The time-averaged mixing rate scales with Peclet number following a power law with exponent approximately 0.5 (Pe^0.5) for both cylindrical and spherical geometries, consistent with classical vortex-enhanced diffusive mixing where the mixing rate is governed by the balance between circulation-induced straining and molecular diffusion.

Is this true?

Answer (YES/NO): NO